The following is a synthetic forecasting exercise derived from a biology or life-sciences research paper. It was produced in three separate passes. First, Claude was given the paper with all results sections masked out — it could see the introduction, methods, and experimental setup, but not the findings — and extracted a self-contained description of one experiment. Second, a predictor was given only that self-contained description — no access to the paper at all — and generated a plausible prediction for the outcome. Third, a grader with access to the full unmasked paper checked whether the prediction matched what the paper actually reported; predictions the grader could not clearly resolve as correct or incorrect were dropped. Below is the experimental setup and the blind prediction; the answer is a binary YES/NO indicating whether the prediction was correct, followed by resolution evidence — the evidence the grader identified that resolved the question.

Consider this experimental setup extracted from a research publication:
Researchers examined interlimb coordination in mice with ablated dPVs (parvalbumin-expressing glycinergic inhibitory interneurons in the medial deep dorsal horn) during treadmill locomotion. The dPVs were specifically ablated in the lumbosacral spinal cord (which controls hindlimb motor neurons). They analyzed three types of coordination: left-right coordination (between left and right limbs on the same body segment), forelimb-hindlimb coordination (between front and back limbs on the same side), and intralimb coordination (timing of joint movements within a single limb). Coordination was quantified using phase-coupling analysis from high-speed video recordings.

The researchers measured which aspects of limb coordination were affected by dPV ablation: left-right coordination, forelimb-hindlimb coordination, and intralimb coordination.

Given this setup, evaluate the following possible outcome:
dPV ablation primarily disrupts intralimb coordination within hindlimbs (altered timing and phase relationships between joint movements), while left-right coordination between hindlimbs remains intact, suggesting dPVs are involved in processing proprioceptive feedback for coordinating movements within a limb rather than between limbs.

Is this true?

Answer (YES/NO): NO